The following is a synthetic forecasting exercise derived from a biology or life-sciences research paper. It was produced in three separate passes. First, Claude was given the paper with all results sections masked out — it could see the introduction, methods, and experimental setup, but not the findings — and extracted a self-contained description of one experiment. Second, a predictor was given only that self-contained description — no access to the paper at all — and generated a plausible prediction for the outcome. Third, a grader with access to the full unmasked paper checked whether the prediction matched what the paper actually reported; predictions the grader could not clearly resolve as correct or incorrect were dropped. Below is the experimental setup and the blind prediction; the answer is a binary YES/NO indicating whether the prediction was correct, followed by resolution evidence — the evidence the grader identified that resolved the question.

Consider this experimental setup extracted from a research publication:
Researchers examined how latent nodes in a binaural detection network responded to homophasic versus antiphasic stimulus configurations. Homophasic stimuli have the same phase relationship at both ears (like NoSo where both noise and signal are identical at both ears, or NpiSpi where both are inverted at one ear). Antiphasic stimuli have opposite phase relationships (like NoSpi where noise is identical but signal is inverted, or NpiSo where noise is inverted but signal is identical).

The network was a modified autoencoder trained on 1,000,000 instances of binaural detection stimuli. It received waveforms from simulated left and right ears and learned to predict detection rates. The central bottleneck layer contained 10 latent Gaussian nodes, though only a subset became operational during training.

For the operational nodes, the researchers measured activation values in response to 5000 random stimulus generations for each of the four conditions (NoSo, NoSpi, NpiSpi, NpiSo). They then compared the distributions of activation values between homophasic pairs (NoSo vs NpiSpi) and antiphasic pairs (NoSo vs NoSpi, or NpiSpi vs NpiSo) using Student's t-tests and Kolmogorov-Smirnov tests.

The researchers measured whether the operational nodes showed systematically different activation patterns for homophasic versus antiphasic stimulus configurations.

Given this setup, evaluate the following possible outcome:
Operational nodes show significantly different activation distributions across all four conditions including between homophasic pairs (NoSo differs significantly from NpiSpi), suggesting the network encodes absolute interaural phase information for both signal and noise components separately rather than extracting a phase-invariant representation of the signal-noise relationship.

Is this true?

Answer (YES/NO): NO